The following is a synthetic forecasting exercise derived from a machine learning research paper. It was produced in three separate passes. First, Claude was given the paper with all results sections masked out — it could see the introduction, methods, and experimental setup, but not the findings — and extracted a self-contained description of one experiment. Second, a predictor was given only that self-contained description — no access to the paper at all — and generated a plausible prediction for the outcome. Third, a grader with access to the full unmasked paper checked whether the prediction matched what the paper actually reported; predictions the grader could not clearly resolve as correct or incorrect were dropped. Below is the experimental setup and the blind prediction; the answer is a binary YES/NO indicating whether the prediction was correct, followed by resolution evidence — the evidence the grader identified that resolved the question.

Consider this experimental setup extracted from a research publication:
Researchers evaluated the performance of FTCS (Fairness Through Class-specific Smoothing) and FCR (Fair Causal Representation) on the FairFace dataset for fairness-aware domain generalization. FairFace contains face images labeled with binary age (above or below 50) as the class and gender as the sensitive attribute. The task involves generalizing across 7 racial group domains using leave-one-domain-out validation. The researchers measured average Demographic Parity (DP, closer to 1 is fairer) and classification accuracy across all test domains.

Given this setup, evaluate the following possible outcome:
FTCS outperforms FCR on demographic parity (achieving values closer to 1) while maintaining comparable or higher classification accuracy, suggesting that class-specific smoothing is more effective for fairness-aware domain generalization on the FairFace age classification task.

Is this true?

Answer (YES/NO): NO